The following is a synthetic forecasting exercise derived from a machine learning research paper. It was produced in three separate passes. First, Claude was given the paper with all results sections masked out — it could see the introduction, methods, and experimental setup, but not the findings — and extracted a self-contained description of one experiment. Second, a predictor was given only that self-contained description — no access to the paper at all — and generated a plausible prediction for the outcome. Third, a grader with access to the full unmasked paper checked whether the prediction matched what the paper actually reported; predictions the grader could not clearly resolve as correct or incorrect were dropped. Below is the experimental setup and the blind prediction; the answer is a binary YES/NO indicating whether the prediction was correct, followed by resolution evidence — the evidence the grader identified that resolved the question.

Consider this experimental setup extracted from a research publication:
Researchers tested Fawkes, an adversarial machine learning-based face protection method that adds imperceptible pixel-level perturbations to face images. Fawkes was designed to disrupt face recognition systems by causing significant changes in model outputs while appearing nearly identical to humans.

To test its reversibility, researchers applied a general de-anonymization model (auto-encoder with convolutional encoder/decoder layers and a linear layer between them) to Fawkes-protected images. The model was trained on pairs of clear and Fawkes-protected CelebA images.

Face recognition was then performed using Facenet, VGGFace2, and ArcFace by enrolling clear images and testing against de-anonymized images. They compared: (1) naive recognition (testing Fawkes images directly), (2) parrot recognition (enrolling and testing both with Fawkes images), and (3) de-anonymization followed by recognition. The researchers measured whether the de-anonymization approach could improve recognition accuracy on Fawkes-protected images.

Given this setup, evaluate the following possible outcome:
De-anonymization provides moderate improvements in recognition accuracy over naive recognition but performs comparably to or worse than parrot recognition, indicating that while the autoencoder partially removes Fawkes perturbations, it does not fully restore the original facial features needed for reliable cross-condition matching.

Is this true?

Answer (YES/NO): NO